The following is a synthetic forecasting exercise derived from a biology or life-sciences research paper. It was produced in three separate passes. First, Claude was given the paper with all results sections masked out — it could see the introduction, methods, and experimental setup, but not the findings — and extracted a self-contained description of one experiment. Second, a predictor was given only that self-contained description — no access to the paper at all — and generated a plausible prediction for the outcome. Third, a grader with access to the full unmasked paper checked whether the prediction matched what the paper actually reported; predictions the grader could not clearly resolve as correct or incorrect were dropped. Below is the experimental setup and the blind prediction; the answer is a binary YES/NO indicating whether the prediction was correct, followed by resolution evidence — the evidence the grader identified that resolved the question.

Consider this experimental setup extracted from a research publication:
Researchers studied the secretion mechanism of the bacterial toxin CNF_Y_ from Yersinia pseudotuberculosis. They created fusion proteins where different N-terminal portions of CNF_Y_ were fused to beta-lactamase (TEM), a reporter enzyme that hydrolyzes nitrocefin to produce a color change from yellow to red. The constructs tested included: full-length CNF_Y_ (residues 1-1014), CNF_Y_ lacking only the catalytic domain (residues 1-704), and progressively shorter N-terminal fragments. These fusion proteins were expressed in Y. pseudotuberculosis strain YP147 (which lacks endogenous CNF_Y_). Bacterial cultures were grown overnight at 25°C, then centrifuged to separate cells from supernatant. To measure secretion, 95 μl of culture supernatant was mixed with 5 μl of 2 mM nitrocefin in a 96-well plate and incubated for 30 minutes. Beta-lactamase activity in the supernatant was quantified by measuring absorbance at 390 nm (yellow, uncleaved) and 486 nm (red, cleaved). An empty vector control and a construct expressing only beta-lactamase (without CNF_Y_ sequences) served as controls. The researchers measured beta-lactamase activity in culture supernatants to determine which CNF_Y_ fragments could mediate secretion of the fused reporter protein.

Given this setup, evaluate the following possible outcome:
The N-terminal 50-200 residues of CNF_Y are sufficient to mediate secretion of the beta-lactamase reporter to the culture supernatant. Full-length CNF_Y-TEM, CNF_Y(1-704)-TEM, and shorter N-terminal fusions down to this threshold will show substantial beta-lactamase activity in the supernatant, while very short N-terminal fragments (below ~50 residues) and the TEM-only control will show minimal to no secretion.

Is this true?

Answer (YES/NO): NO